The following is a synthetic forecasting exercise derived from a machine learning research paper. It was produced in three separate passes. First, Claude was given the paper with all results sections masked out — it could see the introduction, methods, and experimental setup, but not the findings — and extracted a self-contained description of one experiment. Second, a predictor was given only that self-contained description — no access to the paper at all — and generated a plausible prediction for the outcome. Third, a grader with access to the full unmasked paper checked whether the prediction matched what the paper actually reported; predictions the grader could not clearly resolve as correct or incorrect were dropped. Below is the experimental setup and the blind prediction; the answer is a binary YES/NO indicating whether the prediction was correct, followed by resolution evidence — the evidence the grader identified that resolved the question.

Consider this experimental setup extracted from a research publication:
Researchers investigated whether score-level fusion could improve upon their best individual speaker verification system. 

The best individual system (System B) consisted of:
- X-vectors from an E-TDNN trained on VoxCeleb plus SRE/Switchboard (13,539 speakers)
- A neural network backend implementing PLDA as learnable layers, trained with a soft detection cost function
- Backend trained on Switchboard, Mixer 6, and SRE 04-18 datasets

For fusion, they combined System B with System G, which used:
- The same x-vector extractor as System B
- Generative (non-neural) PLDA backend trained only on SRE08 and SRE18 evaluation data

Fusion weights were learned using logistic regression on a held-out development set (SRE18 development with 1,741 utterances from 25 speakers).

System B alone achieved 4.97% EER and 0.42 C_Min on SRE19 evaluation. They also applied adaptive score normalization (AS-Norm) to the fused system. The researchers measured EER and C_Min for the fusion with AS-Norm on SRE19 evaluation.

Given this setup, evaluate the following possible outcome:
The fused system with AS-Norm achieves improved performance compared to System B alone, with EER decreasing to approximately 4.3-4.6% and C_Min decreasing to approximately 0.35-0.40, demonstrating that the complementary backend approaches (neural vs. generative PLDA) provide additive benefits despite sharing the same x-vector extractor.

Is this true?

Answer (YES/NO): NO